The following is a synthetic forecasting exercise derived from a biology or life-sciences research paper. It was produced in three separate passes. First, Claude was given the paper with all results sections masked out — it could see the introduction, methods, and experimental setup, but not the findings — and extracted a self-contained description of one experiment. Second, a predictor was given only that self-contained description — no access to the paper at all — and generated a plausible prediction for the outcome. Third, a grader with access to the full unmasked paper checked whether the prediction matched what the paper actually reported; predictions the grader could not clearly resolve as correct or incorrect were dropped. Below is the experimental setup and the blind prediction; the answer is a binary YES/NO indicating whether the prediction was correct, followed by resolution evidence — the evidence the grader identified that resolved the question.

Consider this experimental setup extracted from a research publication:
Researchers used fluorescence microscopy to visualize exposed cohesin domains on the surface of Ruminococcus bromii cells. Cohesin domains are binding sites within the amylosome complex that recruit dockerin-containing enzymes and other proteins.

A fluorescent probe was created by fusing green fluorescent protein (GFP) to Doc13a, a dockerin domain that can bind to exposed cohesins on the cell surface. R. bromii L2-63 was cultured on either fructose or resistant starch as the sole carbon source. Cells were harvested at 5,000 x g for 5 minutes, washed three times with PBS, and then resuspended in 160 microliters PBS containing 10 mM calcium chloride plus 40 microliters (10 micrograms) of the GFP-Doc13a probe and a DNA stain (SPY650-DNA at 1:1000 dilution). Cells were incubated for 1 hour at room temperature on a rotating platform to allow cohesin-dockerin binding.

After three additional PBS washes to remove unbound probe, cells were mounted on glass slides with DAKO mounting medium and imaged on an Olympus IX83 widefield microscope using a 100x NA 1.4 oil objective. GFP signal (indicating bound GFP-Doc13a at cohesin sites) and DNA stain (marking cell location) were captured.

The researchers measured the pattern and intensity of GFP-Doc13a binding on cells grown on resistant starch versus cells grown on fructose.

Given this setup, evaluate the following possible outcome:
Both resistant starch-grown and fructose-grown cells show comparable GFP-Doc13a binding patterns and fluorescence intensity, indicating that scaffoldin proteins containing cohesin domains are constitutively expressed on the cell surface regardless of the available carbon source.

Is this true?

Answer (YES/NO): YES